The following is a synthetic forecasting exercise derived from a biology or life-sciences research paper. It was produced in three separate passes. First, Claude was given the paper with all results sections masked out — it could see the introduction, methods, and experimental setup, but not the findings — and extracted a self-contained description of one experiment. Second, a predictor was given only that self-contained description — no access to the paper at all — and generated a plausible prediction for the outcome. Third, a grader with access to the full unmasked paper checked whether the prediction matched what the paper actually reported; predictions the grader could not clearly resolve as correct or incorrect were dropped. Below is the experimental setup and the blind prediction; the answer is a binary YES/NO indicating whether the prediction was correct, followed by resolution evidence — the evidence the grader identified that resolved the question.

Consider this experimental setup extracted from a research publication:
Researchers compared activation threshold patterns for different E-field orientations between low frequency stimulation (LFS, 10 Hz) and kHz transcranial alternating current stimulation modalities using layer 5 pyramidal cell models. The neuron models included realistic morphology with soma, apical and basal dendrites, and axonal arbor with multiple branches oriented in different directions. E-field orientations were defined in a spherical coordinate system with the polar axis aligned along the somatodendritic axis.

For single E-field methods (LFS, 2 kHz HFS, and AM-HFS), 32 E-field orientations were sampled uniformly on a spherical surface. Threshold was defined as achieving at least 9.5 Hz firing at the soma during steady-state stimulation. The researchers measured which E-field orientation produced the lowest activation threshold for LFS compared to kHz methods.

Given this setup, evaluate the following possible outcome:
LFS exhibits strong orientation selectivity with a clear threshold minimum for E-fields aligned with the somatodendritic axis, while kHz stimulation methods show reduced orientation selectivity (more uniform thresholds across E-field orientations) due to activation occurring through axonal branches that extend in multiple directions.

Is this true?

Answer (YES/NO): NO